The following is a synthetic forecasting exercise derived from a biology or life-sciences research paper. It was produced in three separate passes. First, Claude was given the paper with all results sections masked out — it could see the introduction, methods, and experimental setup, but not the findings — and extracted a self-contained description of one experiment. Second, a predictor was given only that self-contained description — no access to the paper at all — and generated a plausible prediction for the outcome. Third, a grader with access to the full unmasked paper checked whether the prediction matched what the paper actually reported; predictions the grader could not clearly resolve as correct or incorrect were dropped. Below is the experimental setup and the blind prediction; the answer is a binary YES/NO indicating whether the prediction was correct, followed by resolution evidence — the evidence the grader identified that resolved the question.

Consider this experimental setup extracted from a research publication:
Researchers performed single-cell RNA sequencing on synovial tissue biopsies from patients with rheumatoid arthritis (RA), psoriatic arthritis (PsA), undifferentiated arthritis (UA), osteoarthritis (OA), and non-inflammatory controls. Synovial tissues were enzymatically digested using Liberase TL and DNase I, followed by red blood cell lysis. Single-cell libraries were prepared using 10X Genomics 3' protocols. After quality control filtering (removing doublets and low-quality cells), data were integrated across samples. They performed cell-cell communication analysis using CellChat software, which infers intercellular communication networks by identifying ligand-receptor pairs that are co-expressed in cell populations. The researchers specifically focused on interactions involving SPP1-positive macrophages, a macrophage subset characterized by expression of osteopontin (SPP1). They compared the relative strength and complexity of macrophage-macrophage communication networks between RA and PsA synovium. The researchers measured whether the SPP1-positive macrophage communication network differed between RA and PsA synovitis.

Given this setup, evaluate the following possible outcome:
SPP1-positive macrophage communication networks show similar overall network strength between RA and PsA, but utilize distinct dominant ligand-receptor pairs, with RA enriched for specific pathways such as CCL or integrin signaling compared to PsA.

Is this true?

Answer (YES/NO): NO